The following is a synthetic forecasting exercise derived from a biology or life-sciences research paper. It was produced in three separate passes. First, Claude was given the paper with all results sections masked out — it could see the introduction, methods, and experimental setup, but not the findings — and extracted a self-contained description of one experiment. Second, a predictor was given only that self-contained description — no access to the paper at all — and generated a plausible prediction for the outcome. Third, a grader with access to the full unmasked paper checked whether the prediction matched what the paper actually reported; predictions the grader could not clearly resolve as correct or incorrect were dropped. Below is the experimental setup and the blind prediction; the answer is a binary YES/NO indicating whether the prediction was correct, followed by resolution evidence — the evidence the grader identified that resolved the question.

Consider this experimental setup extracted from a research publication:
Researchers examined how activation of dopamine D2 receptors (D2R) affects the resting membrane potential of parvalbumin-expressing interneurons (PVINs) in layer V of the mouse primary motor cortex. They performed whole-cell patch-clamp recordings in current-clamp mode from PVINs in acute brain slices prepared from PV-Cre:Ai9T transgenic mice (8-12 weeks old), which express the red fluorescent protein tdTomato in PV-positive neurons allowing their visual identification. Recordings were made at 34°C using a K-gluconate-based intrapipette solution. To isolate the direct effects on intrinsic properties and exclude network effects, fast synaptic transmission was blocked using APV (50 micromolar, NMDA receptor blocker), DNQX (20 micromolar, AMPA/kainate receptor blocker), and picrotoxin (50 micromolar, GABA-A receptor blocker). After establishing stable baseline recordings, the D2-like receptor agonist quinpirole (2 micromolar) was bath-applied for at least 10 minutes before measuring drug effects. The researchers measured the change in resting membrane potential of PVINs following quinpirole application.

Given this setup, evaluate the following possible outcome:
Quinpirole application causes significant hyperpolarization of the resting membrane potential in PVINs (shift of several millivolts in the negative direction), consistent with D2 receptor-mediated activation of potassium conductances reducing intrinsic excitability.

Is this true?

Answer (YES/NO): NO